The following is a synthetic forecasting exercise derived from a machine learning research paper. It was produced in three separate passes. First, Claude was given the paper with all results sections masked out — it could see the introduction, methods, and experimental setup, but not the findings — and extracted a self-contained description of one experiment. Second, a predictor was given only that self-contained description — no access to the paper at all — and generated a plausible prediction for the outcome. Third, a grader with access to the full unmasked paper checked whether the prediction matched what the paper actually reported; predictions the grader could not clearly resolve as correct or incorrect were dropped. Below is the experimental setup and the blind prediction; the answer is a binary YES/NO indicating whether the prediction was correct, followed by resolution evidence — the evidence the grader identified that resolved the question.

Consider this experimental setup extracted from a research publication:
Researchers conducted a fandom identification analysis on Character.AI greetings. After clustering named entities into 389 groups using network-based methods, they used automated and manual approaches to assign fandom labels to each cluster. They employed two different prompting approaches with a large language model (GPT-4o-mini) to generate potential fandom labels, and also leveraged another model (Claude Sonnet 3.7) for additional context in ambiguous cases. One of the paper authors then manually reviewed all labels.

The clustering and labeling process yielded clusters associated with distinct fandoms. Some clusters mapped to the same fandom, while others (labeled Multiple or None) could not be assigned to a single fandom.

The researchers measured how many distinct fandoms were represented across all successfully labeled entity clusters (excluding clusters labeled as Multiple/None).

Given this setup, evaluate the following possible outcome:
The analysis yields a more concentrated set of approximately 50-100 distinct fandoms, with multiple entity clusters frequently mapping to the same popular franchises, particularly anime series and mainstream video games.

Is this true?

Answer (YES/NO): NO